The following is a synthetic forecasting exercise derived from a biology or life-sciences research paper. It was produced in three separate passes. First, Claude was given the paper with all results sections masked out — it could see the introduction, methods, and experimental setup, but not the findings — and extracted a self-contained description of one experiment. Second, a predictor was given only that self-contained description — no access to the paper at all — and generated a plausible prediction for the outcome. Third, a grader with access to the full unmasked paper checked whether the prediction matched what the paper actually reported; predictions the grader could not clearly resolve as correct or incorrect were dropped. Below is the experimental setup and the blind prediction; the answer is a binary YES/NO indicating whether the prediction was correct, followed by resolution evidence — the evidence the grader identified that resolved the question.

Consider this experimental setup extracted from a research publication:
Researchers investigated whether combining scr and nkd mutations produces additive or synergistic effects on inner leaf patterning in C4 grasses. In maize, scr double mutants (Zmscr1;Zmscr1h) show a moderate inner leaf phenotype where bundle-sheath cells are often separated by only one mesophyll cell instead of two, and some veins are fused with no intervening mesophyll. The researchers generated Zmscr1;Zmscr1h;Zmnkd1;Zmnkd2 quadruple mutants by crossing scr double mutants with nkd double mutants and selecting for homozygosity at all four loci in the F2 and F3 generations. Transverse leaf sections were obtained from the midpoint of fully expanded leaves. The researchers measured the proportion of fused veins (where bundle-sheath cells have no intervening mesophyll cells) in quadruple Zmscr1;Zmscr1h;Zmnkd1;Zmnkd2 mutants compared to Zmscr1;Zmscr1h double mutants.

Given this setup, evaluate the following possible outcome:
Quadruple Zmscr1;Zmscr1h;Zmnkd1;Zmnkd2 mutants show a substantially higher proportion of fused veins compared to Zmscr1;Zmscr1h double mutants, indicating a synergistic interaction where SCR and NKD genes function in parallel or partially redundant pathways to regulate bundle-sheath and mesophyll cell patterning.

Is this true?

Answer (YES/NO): YES